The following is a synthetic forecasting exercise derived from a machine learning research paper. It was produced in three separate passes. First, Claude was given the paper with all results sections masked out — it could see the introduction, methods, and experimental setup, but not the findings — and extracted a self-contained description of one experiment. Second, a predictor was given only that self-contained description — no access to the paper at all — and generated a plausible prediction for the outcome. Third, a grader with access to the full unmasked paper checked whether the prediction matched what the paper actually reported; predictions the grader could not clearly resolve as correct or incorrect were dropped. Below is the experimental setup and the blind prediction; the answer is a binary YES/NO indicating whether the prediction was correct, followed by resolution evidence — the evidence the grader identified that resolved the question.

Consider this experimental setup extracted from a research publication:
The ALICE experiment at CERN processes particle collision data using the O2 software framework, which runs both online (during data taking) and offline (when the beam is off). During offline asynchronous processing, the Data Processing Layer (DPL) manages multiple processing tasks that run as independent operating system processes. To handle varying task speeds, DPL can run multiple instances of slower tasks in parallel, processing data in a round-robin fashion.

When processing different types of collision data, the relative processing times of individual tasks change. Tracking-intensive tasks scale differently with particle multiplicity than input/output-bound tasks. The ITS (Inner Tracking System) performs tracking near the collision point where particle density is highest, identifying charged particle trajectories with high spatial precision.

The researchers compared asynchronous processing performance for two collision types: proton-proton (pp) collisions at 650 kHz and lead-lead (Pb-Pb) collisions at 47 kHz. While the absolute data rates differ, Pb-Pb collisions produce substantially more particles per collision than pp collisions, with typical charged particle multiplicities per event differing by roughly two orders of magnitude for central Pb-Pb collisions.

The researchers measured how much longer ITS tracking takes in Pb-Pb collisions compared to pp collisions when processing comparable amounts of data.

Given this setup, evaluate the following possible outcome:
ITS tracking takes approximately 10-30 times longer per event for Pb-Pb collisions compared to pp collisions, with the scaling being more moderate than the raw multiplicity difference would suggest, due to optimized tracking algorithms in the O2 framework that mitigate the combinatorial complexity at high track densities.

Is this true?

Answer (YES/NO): NO